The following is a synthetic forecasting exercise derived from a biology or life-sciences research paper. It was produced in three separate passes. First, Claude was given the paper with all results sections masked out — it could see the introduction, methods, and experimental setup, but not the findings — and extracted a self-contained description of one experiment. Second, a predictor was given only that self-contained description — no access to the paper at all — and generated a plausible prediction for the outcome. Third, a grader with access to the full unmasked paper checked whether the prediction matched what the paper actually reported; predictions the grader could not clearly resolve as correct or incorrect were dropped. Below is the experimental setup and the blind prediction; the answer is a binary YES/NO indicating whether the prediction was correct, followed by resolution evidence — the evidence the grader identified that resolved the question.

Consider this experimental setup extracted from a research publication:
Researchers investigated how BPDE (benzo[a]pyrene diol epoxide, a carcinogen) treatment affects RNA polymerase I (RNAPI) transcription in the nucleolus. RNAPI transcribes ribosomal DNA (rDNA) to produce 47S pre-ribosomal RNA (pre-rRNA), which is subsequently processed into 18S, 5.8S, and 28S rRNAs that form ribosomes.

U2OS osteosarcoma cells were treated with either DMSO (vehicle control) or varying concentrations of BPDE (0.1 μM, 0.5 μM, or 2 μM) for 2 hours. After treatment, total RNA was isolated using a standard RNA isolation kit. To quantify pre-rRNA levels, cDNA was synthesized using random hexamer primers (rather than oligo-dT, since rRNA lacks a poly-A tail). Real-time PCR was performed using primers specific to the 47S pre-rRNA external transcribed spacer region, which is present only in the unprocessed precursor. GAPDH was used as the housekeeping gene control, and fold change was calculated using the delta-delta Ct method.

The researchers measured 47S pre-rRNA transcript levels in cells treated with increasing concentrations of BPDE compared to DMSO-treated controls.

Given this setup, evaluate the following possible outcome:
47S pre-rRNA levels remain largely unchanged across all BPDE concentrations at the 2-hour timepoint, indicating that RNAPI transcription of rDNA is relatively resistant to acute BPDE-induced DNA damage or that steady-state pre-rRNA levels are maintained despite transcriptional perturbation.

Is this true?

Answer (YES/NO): NO